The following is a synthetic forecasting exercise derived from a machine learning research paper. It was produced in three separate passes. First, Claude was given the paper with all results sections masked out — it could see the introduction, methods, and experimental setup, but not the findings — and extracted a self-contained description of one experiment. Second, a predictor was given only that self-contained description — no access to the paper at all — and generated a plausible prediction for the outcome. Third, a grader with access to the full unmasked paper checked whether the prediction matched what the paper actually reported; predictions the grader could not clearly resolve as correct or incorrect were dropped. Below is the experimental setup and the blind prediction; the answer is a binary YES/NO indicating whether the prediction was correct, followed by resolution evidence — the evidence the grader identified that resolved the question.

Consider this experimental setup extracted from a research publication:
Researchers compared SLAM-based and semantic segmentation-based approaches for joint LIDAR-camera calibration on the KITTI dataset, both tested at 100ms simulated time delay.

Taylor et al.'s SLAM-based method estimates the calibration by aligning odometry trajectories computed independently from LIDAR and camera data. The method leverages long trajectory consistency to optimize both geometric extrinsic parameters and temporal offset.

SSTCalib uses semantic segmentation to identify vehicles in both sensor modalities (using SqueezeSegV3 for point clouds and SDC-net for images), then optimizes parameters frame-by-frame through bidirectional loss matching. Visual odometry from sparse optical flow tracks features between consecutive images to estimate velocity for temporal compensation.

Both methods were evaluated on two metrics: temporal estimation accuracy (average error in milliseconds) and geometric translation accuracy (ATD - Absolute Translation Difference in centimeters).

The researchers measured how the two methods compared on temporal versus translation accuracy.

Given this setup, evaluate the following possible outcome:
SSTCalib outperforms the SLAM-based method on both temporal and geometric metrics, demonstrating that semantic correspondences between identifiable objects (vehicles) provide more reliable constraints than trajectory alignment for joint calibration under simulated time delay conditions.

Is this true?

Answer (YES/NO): NO